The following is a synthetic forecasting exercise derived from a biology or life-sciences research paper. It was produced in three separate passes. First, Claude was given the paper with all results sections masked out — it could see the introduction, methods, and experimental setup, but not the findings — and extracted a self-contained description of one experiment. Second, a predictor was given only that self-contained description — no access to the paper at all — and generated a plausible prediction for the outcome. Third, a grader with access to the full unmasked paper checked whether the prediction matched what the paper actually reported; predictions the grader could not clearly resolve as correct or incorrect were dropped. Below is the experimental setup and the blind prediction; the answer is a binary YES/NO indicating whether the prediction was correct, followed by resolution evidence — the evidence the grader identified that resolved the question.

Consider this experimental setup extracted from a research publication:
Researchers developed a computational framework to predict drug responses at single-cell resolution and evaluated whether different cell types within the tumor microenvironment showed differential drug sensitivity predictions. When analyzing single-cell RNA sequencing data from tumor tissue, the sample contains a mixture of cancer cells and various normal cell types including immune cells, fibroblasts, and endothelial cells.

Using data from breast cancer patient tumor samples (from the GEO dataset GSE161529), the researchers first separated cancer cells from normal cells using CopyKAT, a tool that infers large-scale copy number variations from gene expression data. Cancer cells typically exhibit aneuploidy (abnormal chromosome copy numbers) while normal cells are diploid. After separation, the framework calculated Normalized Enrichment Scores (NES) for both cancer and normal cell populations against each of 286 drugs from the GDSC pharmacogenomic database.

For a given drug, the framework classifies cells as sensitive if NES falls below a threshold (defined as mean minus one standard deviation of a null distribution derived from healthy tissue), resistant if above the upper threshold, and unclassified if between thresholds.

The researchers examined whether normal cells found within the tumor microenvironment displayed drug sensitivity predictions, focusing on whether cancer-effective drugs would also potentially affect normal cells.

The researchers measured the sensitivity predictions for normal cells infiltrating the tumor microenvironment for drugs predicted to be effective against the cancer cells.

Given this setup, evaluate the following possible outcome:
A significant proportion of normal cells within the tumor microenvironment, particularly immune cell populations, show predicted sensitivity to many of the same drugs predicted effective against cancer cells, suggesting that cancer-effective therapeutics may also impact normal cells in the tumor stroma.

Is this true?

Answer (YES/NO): NO